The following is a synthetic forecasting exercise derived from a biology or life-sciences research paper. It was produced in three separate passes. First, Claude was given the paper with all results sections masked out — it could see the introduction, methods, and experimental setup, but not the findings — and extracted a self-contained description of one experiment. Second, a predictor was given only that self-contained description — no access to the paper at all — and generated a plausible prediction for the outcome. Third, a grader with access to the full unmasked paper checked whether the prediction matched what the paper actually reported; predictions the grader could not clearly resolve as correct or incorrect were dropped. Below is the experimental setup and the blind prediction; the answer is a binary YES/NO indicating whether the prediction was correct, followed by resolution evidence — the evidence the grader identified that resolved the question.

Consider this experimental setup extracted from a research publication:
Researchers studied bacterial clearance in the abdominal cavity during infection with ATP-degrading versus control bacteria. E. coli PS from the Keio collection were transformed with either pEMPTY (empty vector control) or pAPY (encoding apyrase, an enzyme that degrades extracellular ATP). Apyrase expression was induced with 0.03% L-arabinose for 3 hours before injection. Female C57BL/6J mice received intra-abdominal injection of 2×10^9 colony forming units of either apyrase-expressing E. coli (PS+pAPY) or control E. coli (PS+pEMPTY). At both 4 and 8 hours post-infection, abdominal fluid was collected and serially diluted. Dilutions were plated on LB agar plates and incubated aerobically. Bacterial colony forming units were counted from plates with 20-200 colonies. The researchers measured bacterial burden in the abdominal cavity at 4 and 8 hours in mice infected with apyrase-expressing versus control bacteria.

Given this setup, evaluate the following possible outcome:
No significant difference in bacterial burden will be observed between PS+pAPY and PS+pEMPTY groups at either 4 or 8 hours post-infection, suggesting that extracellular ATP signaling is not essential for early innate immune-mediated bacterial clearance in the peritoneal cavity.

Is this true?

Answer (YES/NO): YES